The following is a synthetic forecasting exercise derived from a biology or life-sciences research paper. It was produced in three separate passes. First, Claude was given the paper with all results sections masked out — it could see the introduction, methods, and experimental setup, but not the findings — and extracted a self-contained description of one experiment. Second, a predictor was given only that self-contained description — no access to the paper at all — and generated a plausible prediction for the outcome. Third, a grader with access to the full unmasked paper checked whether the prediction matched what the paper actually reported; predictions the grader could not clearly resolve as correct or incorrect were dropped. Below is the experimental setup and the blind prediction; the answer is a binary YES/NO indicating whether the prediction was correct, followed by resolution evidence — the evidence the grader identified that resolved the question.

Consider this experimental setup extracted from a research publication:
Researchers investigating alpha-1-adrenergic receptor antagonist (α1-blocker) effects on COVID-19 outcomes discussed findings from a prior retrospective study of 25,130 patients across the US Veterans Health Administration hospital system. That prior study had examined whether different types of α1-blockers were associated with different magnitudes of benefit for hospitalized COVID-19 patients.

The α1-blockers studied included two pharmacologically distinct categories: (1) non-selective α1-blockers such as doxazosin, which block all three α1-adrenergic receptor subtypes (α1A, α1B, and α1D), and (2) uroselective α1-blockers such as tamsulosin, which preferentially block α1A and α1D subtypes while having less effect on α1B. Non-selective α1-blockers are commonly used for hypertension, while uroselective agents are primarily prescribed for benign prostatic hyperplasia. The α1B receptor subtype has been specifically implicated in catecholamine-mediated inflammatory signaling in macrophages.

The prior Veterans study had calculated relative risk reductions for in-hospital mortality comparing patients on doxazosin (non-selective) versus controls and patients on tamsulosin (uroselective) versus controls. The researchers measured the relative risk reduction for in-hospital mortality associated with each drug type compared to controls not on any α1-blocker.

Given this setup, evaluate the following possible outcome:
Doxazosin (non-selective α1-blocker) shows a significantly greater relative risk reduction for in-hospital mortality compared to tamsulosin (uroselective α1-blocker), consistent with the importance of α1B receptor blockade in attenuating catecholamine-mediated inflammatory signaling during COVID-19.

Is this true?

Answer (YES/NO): YES